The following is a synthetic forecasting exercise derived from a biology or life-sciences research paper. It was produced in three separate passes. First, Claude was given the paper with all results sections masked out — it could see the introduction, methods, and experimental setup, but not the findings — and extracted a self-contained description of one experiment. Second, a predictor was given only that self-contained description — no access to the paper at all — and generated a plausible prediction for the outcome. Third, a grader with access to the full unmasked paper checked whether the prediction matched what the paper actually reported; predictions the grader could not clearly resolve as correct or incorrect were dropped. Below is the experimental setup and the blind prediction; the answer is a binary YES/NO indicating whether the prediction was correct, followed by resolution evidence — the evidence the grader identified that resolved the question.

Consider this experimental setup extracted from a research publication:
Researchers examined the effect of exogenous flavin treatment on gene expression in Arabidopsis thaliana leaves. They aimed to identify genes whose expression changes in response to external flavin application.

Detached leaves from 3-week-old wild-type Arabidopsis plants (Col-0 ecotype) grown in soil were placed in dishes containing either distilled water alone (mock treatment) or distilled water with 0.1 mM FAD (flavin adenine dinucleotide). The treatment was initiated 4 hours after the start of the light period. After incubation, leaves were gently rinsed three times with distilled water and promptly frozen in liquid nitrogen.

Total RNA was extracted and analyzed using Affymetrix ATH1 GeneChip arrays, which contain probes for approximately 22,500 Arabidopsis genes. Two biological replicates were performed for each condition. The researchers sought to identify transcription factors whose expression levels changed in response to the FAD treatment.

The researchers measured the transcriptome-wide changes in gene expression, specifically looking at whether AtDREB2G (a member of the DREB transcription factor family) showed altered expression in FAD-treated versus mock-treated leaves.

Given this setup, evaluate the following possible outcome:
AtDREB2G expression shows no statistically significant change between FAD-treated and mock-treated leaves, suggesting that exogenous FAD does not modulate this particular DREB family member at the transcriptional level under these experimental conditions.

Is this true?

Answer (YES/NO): NO